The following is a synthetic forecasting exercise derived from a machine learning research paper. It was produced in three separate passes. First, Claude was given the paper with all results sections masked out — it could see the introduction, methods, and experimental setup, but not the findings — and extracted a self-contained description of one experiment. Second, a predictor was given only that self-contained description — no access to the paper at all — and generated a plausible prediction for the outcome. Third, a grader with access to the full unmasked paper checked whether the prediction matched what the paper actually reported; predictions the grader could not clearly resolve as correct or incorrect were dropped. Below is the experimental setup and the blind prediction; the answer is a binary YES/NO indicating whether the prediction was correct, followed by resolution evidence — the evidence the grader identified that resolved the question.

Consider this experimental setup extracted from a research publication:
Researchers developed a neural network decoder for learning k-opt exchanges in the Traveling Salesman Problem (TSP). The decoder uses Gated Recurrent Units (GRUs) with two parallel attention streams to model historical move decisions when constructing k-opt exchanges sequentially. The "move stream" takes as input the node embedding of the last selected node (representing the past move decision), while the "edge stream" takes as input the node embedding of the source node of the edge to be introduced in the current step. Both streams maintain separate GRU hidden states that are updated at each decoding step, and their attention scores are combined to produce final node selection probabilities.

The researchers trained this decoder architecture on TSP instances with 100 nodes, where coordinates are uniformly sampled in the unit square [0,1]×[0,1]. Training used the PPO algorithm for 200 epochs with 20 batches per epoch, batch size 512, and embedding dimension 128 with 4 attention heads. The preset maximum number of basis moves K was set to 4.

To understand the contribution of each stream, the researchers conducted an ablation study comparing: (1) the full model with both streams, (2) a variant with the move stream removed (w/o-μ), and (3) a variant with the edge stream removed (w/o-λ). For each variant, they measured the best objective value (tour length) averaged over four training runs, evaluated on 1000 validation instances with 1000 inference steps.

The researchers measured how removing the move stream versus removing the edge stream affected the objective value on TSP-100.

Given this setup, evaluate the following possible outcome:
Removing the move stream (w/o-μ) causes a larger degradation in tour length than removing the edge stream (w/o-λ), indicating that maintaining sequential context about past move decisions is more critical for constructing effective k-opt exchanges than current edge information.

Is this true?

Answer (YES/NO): YES